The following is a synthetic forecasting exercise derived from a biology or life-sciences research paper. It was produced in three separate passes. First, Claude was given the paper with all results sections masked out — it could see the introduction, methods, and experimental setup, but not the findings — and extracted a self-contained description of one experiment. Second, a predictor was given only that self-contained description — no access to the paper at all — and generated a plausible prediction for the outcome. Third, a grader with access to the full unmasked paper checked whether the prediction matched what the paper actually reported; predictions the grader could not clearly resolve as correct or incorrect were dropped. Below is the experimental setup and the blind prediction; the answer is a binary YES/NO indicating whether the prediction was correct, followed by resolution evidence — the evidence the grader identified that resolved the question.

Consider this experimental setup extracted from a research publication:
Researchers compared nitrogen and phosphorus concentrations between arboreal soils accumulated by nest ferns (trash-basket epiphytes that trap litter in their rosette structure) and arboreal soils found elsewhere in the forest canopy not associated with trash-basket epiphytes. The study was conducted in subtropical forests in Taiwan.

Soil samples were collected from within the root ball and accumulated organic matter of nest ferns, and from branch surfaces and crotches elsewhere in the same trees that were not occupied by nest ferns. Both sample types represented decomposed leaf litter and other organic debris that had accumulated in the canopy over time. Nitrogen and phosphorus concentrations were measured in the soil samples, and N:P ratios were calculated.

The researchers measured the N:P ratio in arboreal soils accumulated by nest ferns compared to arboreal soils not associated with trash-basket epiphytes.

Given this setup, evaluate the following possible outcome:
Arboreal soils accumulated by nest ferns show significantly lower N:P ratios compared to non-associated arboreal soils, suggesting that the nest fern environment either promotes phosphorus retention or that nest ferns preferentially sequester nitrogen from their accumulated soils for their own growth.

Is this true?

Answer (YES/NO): NO